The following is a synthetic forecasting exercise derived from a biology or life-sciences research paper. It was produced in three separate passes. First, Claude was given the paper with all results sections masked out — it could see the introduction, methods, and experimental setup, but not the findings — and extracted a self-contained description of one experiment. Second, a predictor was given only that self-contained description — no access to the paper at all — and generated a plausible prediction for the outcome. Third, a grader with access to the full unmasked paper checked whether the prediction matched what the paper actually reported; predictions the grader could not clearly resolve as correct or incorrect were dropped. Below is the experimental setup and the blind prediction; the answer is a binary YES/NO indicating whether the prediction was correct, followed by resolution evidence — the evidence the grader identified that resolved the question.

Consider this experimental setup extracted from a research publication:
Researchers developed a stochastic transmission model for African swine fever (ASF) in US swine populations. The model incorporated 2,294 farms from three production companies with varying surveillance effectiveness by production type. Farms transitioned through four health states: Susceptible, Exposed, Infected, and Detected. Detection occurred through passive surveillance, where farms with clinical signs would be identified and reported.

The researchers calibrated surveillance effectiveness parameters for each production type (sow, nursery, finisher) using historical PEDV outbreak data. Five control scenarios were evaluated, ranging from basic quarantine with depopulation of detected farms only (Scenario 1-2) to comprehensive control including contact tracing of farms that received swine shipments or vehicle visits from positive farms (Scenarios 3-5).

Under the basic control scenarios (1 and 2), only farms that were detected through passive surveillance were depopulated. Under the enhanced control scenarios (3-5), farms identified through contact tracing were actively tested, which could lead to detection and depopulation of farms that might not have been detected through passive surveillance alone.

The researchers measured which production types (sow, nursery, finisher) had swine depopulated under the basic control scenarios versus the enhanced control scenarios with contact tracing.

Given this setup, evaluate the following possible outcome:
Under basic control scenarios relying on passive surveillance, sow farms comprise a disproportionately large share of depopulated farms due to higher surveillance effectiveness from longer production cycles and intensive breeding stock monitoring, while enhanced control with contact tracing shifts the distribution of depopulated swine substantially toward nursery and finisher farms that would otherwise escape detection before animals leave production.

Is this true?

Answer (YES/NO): NO